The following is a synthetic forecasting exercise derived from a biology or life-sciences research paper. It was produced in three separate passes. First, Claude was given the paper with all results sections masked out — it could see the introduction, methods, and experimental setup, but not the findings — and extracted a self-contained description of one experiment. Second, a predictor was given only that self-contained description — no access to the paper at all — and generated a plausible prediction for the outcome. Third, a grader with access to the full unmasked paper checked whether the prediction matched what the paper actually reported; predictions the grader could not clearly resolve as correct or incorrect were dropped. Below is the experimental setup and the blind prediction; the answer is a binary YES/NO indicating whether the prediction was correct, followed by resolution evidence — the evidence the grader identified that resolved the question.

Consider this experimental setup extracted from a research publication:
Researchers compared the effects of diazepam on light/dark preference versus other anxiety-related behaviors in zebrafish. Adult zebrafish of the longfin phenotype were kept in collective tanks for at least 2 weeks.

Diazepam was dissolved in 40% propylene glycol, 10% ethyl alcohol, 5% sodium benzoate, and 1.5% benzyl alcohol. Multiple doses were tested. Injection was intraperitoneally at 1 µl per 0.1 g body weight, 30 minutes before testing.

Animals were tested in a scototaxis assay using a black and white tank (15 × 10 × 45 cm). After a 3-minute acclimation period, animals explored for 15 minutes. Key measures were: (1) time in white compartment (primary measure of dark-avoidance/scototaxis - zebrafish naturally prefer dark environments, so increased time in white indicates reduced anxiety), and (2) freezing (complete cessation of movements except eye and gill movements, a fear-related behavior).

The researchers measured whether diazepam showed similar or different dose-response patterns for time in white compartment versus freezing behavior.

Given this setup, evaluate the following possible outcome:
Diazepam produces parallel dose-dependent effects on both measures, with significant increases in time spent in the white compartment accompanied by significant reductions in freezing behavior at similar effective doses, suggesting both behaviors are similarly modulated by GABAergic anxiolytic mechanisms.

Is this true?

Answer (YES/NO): NO